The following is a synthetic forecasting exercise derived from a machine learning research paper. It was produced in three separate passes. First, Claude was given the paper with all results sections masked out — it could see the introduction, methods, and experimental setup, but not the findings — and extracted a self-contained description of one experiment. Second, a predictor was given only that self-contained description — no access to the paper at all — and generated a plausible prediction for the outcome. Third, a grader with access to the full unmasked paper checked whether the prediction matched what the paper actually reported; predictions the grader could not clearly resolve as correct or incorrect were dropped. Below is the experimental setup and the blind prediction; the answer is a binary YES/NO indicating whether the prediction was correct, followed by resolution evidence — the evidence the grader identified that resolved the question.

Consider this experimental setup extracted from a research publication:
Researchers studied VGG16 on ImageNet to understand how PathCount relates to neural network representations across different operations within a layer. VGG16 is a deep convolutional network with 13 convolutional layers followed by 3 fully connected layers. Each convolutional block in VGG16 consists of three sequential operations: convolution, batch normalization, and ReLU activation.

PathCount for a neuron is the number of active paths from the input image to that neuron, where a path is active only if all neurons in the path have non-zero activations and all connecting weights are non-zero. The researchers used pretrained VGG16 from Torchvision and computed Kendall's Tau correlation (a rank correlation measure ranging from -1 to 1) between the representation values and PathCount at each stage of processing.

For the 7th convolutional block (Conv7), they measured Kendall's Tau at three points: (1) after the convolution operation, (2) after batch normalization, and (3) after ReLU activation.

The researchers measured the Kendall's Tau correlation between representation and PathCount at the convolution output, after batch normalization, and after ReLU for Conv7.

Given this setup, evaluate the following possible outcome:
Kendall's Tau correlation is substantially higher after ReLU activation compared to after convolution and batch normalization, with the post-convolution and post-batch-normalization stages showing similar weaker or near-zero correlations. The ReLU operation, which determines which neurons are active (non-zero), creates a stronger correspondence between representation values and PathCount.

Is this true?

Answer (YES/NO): YES